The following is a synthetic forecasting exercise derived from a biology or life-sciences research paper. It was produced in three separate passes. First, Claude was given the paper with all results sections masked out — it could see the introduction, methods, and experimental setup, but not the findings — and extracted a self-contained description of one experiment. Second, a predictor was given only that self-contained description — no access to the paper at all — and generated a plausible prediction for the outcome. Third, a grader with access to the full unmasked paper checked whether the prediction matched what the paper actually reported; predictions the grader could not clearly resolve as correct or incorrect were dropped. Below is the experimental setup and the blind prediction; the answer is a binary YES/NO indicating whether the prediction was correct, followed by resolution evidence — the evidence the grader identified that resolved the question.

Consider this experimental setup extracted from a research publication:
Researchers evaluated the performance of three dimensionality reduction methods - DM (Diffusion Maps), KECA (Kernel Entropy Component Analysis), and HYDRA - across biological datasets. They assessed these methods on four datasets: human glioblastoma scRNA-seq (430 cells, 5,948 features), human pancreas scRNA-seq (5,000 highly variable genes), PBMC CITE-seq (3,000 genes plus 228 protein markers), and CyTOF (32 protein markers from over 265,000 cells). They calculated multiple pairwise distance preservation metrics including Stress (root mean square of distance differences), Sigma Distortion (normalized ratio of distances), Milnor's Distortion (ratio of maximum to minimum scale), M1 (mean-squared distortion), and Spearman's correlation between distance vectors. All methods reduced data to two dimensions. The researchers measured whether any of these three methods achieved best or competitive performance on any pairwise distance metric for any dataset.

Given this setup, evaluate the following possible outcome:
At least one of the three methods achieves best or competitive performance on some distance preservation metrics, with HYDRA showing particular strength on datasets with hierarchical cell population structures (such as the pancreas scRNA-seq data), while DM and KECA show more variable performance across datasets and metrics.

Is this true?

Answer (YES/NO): NO